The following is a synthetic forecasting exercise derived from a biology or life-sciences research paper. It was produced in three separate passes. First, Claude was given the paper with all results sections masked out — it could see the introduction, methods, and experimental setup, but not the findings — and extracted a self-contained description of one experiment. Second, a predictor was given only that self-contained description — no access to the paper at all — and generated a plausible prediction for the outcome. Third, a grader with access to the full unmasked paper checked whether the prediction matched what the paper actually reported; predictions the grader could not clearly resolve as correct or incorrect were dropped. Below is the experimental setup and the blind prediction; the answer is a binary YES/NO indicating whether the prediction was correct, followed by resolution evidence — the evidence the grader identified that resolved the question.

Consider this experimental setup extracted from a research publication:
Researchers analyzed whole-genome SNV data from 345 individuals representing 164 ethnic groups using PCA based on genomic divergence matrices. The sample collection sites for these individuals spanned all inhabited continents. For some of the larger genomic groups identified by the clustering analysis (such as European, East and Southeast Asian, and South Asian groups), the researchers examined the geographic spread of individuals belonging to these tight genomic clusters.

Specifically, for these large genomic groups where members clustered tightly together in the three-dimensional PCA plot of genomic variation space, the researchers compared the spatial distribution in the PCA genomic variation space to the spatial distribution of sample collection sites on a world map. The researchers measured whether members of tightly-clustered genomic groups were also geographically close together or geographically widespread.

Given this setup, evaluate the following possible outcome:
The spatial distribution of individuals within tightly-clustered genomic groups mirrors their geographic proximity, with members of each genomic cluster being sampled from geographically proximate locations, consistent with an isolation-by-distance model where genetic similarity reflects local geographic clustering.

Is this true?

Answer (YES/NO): NO